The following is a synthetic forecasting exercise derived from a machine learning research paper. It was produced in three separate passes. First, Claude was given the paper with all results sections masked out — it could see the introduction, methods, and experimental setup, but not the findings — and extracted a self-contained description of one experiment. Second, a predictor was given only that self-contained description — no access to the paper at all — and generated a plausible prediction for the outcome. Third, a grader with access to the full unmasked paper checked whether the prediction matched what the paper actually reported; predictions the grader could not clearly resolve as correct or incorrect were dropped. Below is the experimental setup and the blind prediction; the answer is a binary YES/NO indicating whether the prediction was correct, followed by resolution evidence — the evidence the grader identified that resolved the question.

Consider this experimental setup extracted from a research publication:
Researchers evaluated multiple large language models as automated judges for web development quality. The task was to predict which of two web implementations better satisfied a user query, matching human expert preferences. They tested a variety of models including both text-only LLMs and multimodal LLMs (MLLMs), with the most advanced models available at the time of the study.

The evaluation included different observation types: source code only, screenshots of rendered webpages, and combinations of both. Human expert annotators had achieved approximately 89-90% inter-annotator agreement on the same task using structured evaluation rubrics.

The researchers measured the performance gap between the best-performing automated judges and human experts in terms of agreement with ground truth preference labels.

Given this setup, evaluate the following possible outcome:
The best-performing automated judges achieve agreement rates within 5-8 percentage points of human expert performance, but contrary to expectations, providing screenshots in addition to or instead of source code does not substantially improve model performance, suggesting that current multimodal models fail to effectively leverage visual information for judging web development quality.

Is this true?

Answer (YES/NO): NO